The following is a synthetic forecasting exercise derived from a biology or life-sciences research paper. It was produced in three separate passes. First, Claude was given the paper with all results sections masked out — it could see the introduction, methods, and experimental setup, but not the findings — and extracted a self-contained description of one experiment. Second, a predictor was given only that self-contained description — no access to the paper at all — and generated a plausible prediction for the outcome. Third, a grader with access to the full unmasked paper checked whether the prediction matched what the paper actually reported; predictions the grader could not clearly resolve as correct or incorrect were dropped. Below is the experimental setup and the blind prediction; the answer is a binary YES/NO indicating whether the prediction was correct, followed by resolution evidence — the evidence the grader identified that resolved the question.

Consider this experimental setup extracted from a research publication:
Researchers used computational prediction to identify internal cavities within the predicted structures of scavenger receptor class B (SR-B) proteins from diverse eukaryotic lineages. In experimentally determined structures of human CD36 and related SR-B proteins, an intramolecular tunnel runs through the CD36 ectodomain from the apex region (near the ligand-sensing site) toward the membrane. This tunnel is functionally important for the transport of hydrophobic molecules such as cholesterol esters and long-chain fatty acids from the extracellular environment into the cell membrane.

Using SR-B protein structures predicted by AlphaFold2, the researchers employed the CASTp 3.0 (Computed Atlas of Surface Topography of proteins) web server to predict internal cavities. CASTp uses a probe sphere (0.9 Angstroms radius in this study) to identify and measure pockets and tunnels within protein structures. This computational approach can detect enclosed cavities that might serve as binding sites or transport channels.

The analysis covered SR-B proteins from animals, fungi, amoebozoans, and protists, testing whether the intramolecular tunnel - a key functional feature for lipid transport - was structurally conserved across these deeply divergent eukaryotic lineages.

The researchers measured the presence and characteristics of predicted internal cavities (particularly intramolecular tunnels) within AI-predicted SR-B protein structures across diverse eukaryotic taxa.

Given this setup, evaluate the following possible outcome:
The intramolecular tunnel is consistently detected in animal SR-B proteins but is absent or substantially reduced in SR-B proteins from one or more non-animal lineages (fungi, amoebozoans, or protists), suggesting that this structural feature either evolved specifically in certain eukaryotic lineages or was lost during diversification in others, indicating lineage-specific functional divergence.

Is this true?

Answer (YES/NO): NO